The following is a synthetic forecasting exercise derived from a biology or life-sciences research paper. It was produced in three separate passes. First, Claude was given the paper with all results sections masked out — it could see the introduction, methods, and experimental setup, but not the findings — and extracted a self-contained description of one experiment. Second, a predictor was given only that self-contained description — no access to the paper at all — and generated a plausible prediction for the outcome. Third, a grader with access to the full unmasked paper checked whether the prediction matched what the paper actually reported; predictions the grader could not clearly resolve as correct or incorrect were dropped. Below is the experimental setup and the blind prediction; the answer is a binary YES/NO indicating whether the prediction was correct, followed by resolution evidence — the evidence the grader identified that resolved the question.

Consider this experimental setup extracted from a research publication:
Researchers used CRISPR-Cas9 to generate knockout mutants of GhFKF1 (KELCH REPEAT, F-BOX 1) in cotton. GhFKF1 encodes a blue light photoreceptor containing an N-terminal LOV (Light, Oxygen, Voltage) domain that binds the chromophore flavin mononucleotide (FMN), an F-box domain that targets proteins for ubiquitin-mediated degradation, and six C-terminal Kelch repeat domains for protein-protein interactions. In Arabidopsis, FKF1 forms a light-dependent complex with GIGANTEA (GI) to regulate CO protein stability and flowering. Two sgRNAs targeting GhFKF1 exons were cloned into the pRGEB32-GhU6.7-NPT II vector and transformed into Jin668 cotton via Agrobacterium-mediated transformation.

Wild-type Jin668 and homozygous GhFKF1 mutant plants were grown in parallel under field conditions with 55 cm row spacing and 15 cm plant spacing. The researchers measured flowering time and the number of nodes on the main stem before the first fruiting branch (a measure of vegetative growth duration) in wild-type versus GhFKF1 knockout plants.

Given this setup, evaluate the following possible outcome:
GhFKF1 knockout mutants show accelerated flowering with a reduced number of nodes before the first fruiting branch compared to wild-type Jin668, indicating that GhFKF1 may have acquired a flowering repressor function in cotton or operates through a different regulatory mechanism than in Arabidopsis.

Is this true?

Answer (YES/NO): NO